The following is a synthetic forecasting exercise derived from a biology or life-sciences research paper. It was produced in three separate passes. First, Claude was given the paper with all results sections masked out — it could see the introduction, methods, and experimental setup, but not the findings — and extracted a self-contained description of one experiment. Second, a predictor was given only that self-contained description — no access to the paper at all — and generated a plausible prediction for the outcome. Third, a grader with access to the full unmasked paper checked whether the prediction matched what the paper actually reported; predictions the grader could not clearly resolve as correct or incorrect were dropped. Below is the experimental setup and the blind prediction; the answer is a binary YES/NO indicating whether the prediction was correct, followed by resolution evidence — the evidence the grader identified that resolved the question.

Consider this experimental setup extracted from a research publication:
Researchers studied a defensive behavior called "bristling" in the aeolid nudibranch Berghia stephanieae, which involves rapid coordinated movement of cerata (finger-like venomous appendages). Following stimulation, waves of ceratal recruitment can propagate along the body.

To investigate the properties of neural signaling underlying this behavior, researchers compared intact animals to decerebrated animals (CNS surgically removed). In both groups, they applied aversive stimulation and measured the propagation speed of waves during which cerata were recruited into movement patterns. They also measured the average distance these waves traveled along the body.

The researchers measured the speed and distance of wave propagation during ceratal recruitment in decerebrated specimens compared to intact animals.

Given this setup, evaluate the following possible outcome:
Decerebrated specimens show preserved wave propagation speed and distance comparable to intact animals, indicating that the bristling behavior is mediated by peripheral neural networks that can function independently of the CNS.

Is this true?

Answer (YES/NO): NO